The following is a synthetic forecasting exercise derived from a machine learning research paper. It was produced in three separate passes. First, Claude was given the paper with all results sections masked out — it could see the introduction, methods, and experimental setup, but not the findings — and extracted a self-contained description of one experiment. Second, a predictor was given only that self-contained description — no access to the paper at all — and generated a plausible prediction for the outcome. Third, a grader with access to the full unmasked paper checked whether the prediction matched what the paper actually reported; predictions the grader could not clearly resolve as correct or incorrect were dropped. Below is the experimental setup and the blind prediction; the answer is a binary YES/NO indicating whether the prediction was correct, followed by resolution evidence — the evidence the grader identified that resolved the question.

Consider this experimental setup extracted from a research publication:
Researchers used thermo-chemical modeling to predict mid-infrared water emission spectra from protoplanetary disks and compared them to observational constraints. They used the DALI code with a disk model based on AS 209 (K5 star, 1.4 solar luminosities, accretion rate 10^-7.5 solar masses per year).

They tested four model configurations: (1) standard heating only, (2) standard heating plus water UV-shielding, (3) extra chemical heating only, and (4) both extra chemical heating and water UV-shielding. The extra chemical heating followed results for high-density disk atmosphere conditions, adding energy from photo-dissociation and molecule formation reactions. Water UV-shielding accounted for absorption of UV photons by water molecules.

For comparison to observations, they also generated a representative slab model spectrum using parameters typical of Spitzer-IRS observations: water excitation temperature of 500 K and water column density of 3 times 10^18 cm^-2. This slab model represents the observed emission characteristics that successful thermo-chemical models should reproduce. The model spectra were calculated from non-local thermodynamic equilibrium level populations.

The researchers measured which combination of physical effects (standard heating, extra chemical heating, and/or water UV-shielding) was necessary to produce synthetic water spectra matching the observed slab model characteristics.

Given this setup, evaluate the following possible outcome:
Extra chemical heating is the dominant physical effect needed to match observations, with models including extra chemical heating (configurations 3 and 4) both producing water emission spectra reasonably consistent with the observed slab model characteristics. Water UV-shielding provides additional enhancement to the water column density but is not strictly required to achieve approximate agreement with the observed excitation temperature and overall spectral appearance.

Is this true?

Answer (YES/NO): NO